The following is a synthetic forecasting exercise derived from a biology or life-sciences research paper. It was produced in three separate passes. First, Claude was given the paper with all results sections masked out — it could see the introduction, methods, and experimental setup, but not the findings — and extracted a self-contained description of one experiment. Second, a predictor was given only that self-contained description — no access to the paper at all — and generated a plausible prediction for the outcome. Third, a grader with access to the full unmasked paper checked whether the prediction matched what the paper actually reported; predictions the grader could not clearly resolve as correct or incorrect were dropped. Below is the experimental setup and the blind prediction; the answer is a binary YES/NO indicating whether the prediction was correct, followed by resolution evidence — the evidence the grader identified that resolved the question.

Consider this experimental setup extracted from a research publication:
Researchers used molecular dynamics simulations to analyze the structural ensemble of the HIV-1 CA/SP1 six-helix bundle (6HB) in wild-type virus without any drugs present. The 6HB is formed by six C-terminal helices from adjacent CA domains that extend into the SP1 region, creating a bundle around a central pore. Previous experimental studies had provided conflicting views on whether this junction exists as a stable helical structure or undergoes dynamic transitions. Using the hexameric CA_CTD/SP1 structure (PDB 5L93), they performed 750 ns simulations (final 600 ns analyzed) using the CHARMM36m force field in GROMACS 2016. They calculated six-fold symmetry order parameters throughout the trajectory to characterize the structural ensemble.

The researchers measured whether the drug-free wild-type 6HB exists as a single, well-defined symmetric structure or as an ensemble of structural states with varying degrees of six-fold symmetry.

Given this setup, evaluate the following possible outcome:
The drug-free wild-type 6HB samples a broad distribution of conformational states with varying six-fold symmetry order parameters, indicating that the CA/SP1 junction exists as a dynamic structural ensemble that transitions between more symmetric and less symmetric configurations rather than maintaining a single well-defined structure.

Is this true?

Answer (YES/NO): NO